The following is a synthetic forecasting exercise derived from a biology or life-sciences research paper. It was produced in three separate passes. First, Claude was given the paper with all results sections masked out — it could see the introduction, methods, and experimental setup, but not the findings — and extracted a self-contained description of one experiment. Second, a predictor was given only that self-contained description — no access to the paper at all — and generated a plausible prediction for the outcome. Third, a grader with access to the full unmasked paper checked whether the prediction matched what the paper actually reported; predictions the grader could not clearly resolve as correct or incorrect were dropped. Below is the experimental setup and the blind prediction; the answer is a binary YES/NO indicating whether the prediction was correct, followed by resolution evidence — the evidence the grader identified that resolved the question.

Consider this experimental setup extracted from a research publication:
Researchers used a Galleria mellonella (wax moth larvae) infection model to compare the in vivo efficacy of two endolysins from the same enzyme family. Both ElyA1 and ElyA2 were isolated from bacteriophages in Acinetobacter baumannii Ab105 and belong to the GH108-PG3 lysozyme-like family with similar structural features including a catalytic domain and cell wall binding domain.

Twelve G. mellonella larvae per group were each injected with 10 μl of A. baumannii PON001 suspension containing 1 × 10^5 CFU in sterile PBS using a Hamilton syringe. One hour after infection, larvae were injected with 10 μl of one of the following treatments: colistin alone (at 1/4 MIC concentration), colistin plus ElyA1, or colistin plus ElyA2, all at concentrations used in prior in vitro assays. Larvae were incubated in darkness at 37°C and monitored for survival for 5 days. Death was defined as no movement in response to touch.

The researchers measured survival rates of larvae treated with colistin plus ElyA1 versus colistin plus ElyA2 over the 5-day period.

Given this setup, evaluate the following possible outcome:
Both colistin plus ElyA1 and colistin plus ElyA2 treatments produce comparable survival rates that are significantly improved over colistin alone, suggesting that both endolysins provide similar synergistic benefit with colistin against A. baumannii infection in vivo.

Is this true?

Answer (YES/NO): NO